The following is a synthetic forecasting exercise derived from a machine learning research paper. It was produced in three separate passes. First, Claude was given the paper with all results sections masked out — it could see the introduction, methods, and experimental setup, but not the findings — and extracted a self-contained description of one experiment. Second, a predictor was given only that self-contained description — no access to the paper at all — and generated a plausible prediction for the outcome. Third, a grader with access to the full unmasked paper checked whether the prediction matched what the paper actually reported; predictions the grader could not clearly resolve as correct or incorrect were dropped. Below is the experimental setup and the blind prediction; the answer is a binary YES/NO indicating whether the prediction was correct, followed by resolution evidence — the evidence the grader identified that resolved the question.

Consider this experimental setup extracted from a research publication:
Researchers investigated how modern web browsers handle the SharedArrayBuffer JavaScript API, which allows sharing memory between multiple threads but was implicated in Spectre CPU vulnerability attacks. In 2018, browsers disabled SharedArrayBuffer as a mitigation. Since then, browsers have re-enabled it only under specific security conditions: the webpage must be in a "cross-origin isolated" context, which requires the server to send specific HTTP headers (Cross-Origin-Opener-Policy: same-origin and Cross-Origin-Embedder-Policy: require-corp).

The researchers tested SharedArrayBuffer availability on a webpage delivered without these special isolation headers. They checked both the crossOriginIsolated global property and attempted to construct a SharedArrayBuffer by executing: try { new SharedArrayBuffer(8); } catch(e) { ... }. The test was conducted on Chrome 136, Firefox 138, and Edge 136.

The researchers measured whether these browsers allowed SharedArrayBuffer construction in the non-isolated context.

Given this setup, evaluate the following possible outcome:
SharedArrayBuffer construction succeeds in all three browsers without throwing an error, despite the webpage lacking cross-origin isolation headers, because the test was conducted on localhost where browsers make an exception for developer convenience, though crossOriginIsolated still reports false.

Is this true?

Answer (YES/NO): NO